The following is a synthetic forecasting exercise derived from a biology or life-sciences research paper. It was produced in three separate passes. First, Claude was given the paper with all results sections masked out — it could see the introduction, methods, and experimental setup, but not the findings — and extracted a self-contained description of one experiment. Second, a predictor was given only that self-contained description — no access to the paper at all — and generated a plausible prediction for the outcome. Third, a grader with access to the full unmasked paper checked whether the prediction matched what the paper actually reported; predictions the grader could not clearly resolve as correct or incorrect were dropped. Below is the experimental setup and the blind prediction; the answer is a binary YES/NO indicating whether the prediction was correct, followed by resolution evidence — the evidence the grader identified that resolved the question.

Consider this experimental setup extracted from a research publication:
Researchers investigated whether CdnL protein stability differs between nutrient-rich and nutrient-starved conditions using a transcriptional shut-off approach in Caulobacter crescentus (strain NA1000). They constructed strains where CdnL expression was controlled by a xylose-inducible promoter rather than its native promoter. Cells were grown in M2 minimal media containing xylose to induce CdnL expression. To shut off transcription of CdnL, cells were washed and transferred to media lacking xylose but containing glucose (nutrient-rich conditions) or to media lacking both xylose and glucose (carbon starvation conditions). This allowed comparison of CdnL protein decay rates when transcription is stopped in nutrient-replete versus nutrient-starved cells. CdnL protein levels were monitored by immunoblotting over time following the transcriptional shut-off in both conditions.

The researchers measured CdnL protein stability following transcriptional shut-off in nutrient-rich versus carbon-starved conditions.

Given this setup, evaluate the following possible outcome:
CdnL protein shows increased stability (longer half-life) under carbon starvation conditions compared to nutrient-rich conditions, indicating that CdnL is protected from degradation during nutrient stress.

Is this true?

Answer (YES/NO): NO